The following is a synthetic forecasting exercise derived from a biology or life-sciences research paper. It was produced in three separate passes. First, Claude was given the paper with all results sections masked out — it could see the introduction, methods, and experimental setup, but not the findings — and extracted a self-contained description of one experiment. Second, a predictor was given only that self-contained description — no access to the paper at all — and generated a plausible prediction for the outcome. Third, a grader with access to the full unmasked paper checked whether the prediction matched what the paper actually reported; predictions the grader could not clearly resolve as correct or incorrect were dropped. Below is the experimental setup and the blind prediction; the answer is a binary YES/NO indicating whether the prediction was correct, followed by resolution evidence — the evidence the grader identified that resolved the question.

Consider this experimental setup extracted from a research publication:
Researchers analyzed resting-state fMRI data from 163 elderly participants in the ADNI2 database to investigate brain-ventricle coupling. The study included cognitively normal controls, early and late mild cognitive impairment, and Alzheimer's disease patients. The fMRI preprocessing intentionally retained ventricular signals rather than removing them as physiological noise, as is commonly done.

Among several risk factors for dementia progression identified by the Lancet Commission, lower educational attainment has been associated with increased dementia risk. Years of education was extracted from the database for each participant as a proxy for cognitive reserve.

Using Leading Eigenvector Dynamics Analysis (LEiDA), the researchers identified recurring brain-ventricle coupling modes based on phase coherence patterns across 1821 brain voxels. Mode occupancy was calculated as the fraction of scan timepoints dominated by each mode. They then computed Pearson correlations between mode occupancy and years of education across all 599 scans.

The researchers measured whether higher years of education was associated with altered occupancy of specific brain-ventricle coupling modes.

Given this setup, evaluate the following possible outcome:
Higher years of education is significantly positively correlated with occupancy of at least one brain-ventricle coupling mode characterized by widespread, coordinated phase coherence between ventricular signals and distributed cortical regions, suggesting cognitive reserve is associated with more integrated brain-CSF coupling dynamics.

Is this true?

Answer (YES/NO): NO